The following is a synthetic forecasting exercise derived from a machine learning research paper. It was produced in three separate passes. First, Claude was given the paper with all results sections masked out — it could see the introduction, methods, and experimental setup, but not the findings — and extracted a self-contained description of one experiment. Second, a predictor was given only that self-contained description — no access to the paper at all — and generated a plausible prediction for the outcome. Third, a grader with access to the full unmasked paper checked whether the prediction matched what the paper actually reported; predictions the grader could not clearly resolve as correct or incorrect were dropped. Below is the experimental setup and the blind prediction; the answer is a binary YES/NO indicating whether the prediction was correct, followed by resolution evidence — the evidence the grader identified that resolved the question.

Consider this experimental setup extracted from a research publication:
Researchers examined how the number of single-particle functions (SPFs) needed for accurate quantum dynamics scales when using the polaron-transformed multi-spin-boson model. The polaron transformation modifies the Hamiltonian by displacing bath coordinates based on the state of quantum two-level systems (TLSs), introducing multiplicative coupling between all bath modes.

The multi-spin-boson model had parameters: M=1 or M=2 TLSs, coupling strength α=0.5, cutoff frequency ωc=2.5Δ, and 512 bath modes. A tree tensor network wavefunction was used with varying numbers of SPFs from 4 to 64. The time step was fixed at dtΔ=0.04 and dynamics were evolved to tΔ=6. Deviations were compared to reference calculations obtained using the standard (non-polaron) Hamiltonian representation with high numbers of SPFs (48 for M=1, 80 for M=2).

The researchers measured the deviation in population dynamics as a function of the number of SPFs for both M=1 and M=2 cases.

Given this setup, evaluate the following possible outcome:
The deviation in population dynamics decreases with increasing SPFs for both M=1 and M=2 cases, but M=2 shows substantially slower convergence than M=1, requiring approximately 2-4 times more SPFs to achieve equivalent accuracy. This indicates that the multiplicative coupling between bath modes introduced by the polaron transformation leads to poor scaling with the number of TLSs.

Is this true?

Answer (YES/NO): NO